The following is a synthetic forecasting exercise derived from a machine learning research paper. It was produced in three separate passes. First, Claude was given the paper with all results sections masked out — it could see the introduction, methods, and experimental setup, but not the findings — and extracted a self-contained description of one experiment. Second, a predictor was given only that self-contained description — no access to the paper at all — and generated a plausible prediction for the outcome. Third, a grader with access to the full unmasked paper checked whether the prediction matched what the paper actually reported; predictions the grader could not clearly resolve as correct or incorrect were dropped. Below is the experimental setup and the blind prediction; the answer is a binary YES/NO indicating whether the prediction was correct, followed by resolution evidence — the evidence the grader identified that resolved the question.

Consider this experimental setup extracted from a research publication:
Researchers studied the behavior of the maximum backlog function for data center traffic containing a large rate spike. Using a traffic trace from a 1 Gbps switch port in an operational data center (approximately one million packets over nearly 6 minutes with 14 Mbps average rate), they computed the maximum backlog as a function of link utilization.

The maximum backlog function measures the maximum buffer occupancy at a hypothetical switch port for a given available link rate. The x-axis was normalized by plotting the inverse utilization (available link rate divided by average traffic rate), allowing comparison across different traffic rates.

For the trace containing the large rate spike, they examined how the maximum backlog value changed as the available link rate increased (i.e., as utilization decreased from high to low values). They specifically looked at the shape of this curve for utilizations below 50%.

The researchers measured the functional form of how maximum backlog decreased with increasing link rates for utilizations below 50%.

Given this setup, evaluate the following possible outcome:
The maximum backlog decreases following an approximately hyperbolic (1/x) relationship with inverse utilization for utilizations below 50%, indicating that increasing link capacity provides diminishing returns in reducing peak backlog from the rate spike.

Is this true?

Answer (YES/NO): NO